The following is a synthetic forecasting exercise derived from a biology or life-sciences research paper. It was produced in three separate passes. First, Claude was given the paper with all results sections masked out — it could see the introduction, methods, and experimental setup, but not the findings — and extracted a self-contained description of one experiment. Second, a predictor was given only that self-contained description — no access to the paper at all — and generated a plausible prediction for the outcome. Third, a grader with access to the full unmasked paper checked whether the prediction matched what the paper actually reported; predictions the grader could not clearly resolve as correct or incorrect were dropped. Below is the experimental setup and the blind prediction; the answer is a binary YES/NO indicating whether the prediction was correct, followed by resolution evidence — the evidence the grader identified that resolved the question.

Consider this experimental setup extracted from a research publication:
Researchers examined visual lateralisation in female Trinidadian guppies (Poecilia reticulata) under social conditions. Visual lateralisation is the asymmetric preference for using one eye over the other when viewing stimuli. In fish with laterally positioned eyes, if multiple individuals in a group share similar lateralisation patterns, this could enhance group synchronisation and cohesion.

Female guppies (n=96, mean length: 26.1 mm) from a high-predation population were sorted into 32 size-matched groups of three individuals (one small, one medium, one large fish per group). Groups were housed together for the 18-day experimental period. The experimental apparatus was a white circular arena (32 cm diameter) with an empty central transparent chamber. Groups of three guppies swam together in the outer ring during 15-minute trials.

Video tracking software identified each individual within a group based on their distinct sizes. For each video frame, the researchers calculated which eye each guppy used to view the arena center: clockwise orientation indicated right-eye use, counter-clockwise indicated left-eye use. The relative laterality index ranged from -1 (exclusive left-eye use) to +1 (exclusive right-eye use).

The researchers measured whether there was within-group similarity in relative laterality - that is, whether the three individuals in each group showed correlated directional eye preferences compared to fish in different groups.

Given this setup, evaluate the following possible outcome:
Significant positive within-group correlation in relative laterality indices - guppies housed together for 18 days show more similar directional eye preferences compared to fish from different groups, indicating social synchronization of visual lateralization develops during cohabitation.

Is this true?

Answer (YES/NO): YES